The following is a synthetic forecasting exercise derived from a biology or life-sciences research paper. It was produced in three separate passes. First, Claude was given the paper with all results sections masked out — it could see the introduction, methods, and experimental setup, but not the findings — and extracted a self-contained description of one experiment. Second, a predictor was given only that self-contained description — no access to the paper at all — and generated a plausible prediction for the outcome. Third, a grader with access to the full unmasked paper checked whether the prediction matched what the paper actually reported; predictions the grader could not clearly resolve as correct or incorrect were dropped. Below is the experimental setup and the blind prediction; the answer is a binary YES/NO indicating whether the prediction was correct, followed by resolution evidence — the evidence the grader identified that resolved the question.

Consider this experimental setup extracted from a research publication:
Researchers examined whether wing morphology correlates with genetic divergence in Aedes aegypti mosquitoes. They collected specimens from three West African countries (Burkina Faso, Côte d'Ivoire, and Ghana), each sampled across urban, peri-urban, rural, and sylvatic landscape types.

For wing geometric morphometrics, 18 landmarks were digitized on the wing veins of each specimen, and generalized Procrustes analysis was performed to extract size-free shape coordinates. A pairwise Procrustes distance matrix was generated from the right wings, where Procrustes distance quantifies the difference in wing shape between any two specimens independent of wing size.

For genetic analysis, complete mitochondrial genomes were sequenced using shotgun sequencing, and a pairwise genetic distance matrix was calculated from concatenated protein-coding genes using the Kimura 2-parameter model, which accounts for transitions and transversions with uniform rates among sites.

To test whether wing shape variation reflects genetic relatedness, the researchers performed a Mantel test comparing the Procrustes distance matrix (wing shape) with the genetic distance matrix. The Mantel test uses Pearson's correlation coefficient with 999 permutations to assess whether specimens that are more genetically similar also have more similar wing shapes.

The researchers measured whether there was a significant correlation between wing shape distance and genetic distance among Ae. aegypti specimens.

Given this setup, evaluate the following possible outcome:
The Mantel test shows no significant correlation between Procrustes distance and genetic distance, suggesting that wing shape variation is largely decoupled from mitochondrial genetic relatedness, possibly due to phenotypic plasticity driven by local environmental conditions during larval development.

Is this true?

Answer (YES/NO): YES